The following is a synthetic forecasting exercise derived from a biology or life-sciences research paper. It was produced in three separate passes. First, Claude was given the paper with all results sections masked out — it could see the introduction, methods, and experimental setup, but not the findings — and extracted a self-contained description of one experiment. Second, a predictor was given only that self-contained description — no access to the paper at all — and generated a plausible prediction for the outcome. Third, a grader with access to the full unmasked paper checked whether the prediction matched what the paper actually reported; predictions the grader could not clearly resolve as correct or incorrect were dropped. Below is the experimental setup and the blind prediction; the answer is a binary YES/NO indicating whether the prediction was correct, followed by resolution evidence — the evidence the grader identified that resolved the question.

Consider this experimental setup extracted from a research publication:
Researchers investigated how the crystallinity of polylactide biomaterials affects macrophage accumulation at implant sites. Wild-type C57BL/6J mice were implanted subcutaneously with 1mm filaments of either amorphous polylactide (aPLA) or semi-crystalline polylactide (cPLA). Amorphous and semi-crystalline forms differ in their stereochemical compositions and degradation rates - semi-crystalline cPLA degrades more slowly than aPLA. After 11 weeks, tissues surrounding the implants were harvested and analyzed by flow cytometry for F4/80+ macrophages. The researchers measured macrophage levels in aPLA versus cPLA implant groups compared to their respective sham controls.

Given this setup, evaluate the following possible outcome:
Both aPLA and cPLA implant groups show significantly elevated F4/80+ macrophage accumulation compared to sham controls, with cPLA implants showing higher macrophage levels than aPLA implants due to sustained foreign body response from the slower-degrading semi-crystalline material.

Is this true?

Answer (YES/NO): NO